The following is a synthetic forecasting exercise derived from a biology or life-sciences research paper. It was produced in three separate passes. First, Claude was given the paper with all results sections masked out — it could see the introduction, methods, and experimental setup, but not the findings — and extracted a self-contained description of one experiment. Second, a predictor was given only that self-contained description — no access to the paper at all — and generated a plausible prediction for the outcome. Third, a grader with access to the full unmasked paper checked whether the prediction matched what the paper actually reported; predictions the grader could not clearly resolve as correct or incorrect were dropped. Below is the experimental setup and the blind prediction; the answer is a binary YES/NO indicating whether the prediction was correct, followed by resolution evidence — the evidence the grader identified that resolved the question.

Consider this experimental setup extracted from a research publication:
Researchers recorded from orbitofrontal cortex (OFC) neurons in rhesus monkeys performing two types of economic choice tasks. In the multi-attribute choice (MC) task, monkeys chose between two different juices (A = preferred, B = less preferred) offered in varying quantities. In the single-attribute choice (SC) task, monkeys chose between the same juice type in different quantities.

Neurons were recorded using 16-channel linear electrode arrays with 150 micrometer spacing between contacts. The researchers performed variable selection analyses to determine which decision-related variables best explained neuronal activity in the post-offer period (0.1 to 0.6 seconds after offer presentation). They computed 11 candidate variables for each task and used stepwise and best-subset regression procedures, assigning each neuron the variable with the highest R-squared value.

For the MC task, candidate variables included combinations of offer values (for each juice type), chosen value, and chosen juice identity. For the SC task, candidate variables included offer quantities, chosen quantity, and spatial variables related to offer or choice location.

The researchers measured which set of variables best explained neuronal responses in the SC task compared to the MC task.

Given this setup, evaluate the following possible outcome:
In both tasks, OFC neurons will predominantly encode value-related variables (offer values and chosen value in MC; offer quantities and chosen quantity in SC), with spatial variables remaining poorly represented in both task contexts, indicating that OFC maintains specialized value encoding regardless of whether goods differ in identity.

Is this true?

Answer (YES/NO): NO